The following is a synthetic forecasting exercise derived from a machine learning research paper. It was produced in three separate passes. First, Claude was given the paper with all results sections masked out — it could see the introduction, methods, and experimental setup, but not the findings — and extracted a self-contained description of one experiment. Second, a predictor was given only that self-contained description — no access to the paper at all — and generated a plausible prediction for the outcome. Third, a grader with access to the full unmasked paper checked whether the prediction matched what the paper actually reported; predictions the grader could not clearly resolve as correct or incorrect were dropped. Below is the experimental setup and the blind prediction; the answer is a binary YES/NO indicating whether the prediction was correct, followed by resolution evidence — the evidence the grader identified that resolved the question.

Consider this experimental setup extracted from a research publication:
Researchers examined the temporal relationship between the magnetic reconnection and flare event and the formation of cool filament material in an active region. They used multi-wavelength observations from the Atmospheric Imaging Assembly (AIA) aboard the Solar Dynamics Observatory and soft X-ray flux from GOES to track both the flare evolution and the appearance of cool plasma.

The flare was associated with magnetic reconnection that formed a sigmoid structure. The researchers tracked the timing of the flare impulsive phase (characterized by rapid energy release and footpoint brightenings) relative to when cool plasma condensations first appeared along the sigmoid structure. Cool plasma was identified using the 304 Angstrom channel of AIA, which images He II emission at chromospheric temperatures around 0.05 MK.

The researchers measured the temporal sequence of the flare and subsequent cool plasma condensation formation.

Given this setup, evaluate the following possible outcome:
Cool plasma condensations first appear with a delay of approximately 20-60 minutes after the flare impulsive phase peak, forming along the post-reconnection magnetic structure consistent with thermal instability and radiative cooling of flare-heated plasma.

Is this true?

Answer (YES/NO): YES